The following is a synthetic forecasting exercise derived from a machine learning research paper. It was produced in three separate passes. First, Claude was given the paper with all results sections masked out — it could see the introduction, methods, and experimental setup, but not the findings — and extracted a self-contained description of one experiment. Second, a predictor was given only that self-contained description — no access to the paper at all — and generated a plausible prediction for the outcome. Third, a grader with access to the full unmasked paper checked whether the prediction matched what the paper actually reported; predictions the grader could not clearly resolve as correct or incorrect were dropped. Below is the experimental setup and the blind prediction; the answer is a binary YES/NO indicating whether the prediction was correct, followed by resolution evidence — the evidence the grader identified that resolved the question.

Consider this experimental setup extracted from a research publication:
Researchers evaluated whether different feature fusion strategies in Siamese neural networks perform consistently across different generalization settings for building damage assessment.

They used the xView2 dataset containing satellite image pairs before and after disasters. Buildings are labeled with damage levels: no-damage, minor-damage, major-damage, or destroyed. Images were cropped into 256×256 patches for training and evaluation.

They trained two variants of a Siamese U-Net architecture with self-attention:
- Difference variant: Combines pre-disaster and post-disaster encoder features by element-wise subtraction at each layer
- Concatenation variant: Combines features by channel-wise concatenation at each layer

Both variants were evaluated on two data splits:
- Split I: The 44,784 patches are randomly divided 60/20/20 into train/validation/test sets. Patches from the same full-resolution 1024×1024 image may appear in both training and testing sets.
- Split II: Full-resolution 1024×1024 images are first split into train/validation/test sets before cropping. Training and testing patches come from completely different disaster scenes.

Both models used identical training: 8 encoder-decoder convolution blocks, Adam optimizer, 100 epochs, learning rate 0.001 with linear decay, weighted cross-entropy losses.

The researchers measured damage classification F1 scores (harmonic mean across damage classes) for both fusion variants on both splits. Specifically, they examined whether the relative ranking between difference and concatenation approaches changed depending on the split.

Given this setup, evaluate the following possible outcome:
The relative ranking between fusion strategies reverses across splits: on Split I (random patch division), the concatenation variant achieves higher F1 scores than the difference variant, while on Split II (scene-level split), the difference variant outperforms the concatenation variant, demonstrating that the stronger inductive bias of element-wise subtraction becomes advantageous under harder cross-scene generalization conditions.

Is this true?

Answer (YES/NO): NO